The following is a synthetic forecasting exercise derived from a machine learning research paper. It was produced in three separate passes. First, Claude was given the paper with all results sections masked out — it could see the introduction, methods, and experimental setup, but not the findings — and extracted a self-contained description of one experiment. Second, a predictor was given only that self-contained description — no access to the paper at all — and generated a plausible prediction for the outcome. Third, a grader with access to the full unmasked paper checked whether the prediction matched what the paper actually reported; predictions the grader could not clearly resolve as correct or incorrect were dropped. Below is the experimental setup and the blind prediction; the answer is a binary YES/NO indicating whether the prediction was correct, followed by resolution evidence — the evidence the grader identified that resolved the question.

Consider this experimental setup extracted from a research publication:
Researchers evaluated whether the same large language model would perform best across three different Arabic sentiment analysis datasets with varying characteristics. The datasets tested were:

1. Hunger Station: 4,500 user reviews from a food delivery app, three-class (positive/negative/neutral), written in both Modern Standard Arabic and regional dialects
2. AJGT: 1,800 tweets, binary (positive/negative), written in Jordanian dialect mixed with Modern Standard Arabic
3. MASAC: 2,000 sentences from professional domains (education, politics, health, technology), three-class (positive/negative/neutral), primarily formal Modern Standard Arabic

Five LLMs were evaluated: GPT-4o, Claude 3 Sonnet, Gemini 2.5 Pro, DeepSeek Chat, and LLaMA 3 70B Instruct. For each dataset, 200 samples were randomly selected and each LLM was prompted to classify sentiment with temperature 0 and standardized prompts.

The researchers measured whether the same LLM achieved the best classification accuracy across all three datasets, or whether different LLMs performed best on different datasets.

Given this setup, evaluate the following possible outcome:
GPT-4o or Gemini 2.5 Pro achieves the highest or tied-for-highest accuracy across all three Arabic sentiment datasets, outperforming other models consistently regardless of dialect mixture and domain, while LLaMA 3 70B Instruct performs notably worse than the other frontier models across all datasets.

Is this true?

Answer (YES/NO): NO